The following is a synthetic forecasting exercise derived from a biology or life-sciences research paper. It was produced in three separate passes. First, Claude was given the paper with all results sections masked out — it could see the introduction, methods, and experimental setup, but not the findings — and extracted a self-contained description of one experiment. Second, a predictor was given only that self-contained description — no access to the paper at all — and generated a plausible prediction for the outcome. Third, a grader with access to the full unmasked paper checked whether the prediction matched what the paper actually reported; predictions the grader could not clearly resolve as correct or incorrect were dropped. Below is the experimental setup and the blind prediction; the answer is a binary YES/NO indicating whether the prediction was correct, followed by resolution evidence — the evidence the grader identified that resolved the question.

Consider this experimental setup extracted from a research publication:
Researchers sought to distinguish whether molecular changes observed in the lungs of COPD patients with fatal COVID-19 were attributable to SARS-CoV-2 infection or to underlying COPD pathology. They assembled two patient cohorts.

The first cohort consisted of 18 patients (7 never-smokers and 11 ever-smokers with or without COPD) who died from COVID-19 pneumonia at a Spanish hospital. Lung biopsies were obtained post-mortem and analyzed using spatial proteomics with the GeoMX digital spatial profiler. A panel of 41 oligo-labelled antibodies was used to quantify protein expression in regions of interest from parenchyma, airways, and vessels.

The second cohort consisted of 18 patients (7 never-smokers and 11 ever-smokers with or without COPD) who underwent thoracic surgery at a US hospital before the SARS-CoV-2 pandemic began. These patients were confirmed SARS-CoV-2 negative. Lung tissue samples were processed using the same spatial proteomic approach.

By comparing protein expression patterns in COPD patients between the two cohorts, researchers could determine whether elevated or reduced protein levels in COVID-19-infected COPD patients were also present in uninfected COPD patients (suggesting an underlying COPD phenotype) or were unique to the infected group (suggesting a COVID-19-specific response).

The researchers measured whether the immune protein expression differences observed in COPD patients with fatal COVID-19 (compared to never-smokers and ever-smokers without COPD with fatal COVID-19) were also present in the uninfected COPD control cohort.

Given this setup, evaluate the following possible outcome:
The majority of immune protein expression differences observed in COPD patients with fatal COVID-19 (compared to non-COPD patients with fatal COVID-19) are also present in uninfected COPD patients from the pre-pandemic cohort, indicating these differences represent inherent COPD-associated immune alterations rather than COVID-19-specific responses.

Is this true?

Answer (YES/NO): NO